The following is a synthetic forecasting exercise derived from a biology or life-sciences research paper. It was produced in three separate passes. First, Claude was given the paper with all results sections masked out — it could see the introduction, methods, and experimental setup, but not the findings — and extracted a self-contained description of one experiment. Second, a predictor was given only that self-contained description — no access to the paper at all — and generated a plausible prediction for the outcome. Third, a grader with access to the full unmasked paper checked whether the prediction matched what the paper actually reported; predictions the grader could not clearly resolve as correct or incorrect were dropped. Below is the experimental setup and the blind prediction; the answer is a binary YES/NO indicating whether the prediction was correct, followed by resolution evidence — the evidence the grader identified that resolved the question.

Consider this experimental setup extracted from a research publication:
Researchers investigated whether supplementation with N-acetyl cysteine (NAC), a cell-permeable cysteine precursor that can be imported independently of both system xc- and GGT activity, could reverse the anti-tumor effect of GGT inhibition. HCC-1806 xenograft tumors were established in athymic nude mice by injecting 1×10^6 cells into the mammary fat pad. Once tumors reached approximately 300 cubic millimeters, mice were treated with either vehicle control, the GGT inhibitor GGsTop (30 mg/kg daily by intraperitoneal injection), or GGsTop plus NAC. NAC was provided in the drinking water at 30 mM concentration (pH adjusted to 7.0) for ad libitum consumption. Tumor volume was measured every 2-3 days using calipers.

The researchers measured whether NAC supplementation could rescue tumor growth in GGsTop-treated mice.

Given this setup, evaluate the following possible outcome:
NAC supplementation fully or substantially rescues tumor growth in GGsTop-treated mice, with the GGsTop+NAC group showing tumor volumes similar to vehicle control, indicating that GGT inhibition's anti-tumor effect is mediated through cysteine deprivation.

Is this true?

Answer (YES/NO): YES